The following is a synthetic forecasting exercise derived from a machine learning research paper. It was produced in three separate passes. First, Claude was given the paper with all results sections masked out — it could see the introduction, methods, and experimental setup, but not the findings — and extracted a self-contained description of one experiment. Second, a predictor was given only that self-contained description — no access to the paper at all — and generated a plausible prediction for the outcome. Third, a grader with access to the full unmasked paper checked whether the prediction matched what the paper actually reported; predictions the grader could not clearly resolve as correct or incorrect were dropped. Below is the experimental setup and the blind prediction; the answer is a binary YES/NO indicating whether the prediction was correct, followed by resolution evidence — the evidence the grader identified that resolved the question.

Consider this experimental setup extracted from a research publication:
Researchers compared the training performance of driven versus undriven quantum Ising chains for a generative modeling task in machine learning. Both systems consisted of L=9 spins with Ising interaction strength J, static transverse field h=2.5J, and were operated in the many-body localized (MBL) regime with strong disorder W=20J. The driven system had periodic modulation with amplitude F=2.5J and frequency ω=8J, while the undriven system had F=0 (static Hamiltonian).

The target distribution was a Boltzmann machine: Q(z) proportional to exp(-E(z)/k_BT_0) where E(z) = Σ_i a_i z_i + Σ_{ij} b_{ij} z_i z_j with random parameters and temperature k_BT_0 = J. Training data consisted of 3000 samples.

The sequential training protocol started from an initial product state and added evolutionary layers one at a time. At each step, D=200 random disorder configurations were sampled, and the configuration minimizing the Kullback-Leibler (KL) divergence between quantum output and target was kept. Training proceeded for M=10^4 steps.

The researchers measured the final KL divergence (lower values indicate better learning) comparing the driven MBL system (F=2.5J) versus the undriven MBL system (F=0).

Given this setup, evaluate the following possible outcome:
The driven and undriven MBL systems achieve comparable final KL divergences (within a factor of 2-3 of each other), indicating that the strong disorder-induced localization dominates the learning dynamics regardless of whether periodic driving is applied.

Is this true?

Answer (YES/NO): NO